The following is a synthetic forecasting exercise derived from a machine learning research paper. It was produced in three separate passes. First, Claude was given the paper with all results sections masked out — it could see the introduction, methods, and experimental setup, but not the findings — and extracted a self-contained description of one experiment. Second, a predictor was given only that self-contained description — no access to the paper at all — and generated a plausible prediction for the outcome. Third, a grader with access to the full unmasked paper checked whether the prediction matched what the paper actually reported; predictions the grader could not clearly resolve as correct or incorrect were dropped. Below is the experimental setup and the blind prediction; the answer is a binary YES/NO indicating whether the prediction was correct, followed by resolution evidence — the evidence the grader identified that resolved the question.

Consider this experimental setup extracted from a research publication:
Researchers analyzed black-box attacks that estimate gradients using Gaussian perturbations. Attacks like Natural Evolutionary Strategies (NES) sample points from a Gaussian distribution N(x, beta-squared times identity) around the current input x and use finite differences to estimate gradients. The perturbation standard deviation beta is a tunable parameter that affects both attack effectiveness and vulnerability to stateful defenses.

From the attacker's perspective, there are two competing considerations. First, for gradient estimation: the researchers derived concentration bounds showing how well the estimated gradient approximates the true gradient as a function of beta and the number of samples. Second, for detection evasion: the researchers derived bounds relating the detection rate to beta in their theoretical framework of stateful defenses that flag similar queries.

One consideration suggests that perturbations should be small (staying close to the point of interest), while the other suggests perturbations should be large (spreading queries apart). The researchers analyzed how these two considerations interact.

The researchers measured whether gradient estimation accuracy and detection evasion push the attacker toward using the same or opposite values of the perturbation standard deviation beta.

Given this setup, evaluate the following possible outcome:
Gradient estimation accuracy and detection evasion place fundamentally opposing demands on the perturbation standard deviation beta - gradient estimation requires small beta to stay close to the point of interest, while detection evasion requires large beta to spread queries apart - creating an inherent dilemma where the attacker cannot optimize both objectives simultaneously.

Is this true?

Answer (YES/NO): YES